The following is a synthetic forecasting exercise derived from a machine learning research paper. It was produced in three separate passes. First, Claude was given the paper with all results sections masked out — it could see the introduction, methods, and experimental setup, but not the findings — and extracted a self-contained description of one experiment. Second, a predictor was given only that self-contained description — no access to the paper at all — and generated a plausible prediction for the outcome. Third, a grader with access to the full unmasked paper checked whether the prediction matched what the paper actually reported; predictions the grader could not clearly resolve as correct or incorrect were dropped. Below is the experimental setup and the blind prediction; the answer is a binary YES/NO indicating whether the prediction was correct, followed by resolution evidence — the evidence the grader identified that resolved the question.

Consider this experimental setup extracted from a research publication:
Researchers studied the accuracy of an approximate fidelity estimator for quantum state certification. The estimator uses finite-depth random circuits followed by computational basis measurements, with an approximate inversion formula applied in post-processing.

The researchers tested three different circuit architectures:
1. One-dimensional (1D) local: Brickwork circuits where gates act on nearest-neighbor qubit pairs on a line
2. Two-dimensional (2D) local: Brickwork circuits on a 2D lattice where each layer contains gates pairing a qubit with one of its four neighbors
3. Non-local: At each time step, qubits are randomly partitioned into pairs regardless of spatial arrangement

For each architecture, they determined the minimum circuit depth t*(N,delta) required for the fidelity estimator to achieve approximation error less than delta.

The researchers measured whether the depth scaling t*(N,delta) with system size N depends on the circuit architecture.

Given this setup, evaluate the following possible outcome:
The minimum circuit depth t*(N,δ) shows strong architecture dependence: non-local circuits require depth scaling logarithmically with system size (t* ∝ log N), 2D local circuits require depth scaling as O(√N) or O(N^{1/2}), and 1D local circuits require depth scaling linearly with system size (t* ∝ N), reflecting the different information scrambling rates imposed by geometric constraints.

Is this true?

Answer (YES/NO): NO